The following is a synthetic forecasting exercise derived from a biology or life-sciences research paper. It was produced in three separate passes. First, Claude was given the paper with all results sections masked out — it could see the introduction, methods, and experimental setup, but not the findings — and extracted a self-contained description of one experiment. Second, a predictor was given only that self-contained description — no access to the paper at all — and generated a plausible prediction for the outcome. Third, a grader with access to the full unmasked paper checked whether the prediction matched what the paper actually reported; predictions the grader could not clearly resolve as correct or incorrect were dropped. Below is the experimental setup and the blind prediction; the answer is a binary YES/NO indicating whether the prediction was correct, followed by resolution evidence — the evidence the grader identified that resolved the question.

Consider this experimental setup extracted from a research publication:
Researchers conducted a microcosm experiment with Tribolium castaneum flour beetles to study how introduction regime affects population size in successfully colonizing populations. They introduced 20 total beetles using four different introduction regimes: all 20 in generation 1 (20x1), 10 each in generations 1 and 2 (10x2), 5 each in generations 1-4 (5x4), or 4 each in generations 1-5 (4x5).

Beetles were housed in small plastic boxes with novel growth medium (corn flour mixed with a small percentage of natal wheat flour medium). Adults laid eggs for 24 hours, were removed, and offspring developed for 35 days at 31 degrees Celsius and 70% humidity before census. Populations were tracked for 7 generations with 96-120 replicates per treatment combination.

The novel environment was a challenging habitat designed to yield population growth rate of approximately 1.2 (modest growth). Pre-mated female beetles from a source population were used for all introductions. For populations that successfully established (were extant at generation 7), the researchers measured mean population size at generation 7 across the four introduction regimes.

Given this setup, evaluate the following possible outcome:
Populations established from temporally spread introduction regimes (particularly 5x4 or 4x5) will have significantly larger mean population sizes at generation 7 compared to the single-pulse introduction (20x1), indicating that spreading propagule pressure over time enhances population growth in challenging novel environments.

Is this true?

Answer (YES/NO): YES